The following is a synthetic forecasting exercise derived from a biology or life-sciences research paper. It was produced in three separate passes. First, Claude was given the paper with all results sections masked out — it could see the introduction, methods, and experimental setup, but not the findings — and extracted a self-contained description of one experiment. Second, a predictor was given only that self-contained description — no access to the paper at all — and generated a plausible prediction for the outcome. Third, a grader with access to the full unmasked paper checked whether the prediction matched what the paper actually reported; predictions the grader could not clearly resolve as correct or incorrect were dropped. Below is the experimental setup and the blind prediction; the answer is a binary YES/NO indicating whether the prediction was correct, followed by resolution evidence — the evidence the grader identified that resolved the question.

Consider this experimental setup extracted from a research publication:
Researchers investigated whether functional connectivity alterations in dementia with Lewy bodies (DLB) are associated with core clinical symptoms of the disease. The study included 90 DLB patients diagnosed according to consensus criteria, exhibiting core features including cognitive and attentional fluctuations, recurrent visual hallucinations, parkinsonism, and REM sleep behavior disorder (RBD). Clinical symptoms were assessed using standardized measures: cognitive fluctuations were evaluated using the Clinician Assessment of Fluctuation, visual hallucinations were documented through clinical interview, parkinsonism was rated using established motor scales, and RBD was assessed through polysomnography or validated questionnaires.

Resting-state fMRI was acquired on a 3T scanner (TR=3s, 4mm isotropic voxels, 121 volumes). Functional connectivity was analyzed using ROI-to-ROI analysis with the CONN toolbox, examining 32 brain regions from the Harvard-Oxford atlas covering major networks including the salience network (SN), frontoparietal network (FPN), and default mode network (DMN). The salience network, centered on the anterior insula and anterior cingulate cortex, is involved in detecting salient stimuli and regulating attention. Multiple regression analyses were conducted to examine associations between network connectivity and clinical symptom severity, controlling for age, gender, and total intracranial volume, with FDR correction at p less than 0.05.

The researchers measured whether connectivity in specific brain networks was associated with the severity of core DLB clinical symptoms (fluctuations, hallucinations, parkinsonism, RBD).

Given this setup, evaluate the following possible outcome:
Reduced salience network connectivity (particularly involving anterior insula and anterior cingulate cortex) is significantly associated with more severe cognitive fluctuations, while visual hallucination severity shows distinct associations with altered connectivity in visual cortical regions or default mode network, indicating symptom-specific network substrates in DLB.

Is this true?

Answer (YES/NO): NO